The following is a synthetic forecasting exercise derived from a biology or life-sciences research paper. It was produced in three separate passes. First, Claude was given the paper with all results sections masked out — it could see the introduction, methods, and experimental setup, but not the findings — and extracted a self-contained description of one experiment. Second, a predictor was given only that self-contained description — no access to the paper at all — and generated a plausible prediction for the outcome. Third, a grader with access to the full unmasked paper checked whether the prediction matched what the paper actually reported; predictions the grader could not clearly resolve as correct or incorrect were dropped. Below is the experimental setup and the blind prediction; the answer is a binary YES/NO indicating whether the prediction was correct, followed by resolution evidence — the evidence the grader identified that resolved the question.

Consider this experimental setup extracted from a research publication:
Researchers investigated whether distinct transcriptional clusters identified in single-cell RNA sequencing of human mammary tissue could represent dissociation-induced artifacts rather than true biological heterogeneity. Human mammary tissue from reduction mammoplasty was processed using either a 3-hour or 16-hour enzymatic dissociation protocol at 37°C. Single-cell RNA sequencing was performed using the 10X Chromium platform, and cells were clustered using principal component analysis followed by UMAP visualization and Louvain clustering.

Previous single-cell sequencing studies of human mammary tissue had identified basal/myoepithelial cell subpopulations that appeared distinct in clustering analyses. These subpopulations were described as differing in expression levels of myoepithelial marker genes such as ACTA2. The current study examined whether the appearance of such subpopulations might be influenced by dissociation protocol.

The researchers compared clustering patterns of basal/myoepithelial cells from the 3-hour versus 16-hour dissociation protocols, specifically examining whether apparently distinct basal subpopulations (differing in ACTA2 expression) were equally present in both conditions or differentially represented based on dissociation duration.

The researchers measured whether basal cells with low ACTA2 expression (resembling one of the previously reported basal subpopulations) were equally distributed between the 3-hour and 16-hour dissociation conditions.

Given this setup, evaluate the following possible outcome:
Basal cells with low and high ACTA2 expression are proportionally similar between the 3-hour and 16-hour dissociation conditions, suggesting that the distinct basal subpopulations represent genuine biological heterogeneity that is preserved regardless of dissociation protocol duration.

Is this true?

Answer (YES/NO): NO